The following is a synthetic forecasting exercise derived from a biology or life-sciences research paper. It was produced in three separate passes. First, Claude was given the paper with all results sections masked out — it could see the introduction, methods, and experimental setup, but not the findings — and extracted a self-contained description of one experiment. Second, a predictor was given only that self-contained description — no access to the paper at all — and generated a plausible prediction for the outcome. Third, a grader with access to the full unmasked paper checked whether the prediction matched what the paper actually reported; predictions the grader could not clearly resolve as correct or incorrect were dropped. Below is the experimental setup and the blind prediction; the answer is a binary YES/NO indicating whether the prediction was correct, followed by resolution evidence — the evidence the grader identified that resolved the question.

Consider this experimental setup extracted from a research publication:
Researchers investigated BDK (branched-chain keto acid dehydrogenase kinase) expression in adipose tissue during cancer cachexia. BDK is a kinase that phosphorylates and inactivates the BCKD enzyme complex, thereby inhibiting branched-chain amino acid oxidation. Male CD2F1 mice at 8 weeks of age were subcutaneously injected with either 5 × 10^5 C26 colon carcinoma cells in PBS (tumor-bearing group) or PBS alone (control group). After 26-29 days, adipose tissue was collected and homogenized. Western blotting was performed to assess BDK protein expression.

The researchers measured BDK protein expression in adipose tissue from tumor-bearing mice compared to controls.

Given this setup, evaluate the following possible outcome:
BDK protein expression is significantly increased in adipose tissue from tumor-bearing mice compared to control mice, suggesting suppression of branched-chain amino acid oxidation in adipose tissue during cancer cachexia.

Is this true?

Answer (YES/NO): NO